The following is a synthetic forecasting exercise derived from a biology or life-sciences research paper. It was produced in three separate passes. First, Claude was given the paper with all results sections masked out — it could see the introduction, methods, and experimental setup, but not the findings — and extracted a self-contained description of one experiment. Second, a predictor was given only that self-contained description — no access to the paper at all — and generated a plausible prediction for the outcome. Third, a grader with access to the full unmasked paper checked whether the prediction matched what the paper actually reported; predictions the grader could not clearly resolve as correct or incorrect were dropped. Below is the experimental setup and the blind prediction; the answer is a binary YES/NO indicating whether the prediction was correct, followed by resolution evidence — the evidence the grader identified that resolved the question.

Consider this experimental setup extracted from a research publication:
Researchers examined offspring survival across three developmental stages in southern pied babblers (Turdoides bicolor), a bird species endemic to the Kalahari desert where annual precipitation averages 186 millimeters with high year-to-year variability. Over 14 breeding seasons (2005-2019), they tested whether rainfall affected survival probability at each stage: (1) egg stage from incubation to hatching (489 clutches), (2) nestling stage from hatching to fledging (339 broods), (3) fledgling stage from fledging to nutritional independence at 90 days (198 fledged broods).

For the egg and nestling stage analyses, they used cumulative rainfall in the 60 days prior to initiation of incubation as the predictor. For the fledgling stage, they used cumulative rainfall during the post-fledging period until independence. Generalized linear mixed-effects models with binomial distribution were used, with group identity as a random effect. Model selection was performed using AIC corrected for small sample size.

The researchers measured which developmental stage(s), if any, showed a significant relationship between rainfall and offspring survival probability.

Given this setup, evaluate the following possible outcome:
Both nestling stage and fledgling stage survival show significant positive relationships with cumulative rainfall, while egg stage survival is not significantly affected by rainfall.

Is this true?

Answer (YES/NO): NO